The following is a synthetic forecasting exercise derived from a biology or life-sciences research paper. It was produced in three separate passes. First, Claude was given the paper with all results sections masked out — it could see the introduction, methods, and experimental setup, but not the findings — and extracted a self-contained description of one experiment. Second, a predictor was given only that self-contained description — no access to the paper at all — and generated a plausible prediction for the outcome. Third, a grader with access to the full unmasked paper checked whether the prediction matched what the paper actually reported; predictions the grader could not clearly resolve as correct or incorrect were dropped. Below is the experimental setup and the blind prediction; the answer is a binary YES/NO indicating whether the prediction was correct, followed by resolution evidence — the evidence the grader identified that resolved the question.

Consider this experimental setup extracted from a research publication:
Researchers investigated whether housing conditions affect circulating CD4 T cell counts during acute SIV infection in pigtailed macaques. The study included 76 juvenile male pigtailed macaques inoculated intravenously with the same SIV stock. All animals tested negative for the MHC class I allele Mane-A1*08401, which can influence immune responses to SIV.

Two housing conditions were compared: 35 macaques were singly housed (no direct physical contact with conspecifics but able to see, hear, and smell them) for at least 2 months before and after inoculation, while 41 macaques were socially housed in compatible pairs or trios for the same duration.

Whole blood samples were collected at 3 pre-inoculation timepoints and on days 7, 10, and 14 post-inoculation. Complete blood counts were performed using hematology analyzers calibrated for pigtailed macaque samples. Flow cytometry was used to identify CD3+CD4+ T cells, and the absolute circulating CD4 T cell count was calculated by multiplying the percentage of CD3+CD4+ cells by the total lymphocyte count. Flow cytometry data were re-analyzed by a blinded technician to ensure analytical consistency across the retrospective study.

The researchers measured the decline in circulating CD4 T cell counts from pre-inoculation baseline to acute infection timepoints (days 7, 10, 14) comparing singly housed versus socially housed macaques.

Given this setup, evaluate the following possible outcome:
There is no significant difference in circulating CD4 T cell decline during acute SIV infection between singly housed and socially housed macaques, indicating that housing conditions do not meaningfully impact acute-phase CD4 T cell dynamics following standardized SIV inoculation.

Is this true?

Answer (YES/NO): NO